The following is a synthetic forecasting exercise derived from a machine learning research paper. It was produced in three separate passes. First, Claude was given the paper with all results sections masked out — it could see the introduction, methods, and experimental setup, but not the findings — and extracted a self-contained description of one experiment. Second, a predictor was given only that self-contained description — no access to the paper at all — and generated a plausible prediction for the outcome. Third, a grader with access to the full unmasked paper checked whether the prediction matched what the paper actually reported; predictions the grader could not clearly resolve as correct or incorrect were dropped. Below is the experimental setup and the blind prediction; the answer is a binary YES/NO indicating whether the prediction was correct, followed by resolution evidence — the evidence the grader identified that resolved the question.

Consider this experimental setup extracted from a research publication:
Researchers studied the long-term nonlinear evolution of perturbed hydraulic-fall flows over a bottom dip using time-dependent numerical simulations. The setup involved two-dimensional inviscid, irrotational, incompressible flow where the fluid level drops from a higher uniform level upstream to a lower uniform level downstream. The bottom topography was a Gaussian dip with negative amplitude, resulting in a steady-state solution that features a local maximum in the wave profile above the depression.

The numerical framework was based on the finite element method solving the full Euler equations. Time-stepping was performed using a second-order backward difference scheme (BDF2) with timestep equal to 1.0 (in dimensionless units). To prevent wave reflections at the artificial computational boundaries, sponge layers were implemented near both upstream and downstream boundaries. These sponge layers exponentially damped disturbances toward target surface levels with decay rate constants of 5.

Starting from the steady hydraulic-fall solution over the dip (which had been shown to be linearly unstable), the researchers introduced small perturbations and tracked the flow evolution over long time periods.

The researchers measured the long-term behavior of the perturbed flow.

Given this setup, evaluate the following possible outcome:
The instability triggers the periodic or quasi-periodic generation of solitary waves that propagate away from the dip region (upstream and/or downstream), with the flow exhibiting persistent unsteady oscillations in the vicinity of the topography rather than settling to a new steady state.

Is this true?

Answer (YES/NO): NO